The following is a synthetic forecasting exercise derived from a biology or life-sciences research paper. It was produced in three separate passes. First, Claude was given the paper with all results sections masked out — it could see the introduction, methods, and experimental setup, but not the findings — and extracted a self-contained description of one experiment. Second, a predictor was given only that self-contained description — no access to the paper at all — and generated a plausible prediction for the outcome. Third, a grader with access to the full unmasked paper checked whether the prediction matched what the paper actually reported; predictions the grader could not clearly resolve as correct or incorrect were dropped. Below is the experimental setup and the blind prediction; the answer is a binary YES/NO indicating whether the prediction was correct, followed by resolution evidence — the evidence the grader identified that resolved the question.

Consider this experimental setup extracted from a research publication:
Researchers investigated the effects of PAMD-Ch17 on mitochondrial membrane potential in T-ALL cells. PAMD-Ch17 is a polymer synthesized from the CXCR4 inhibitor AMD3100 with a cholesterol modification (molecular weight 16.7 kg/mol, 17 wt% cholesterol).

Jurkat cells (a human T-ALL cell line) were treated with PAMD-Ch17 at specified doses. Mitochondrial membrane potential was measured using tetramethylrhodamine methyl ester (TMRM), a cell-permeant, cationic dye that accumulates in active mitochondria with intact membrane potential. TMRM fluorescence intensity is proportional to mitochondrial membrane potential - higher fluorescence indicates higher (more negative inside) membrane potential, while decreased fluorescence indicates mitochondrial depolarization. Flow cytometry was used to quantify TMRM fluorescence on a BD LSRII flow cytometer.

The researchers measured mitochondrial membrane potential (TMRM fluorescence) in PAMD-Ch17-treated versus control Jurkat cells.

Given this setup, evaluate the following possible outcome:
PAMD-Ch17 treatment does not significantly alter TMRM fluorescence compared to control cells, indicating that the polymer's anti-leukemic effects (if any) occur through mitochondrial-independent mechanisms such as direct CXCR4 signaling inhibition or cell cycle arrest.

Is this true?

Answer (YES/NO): NO